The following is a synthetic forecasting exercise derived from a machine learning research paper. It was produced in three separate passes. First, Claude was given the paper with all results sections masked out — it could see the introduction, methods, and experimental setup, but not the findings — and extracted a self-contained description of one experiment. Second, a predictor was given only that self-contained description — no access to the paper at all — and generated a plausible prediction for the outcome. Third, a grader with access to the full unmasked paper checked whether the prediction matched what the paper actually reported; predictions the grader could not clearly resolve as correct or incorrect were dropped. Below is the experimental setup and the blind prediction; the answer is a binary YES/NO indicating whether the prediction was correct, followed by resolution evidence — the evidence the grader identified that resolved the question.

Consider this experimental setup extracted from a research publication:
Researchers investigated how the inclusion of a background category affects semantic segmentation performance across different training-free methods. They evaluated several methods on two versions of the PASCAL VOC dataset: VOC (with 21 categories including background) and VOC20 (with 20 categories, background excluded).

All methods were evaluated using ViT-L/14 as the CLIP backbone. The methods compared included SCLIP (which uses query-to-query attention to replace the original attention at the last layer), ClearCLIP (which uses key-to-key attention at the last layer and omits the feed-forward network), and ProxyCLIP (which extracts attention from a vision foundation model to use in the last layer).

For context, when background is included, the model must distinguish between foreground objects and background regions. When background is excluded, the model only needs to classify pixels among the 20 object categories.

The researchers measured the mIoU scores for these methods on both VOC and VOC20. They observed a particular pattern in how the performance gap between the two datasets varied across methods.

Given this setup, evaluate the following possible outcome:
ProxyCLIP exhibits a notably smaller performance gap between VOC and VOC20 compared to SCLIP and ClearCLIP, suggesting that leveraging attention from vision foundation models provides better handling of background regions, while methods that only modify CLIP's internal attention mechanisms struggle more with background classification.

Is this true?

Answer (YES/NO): NO